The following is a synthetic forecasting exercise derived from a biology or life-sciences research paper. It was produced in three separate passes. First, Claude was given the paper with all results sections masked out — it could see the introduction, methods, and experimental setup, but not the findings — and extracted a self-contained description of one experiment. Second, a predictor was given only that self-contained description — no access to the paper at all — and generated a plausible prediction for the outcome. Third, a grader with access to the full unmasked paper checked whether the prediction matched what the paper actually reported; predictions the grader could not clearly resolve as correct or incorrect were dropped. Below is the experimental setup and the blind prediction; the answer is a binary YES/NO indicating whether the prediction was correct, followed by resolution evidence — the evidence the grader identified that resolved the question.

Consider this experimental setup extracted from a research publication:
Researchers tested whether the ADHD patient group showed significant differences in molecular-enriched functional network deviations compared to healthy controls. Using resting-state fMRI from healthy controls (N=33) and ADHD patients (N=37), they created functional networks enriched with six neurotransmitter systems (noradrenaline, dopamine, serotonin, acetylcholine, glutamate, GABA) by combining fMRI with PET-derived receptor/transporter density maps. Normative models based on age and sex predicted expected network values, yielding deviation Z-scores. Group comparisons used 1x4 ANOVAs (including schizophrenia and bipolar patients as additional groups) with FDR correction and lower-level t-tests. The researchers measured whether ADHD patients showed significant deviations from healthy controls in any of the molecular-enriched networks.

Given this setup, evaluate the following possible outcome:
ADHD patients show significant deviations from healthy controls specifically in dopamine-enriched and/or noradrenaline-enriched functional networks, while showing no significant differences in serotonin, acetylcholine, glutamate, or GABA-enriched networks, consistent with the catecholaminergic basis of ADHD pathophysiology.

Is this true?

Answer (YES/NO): NO